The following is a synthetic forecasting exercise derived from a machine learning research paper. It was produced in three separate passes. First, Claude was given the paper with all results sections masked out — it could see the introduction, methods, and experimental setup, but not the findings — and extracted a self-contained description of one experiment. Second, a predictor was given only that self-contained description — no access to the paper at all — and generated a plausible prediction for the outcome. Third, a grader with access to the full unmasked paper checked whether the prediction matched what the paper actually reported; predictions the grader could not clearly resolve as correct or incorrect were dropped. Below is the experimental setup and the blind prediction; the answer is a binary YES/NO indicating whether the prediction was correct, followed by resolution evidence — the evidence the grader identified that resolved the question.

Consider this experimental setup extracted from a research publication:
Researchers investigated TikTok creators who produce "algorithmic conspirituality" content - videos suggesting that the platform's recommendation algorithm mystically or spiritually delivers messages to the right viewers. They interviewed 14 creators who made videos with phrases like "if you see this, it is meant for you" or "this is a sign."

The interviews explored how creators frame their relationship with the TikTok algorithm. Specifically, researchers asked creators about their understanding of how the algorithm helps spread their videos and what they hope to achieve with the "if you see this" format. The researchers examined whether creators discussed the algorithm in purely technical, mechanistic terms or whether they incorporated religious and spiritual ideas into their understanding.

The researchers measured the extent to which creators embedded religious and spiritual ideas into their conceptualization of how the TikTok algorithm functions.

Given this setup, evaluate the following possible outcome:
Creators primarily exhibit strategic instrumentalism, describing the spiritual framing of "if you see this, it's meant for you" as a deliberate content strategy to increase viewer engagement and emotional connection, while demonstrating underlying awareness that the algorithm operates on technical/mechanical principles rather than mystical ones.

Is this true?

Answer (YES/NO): NO